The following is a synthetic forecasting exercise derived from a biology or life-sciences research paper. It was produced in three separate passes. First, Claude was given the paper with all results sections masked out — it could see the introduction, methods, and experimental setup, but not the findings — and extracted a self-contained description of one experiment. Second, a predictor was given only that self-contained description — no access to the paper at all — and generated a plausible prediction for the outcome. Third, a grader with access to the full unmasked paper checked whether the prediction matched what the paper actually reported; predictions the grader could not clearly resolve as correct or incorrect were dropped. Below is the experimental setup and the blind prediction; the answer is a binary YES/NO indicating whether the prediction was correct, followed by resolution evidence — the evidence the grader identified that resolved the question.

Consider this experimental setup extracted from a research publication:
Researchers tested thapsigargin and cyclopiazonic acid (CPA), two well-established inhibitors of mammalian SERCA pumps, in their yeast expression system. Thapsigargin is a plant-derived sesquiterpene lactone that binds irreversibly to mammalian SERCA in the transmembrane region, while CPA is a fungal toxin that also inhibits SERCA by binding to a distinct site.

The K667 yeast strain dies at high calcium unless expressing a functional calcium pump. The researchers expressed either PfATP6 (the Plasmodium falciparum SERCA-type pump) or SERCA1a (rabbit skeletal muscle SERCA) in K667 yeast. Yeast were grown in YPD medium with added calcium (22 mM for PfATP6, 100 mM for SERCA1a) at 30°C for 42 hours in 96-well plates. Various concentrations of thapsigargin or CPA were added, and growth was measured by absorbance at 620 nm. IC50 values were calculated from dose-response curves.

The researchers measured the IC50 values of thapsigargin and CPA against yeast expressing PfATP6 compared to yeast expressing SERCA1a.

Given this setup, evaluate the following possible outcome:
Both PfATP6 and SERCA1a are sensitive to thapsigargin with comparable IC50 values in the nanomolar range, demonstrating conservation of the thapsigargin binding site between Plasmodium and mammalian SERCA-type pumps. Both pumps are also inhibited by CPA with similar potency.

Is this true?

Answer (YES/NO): NO